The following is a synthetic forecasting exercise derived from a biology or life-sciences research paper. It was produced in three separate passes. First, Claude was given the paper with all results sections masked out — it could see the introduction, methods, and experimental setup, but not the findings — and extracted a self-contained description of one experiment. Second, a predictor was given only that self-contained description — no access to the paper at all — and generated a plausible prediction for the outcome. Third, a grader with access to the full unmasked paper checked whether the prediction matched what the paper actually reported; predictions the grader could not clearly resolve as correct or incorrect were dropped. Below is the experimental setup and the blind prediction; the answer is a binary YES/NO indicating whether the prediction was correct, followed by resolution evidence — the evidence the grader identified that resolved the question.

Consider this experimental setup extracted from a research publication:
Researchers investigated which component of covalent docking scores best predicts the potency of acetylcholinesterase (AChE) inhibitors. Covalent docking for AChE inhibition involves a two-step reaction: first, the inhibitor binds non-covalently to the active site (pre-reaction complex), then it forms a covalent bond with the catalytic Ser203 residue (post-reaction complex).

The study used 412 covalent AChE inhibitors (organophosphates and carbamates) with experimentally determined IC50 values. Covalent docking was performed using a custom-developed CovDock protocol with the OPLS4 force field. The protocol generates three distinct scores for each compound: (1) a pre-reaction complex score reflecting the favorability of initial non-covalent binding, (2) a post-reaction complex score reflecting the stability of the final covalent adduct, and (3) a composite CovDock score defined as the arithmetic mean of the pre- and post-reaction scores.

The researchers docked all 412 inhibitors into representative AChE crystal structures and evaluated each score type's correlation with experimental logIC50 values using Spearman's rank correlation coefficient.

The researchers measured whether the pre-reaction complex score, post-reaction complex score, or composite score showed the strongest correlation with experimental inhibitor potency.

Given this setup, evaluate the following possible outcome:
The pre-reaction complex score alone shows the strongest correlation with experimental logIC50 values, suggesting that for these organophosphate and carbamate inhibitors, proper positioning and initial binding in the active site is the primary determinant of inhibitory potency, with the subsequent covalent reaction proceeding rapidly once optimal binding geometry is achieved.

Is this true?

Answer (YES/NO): NO